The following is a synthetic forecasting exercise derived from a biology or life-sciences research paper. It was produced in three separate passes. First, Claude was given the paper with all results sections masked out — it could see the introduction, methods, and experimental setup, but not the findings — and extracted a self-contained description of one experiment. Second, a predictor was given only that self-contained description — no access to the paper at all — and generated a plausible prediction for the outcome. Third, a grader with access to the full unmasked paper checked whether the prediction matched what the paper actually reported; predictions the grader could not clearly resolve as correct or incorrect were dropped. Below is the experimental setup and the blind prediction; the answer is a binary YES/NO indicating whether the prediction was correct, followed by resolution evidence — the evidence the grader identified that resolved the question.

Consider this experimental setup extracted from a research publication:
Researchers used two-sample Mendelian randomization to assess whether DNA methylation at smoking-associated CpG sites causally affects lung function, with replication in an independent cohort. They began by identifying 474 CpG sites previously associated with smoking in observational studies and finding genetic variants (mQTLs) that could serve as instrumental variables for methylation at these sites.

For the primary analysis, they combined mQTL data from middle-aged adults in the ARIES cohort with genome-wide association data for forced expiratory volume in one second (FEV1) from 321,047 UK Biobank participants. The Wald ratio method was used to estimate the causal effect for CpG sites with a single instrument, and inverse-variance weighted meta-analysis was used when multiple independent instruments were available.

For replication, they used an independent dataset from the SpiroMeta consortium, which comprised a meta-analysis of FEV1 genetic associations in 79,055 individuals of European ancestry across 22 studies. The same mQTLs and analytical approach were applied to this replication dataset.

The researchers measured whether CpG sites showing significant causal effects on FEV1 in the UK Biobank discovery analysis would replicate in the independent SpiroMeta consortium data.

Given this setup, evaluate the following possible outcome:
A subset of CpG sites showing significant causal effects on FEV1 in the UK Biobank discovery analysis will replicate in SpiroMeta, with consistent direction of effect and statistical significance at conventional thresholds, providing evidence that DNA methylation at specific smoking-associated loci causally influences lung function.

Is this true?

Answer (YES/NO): YES